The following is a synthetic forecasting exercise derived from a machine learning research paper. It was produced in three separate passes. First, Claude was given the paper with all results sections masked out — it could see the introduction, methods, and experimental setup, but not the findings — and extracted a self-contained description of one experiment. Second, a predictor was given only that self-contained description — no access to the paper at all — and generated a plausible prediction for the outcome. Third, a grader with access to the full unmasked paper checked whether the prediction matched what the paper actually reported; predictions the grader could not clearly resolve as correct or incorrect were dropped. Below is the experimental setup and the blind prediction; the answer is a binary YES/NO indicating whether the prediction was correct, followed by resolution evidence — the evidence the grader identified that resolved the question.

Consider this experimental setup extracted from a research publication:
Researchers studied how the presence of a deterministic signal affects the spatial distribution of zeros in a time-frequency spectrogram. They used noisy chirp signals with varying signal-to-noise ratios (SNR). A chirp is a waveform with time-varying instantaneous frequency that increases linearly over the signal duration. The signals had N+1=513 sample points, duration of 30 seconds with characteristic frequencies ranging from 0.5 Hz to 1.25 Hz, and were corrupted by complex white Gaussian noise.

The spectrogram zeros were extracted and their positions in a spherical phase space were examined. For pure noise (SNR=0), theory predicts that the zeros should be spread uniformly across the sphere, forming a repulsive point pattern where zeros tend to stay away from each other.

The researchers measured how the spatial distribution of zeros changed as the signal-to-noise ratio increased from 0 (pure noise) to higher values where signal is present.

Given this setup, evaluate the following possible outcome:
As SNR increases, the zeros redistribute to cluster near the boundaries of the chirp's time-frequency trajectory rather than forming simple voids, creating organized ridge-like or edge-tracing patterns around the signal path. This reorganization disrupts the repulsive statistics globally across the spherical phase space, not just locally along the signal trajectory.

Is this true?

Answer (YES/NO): NO